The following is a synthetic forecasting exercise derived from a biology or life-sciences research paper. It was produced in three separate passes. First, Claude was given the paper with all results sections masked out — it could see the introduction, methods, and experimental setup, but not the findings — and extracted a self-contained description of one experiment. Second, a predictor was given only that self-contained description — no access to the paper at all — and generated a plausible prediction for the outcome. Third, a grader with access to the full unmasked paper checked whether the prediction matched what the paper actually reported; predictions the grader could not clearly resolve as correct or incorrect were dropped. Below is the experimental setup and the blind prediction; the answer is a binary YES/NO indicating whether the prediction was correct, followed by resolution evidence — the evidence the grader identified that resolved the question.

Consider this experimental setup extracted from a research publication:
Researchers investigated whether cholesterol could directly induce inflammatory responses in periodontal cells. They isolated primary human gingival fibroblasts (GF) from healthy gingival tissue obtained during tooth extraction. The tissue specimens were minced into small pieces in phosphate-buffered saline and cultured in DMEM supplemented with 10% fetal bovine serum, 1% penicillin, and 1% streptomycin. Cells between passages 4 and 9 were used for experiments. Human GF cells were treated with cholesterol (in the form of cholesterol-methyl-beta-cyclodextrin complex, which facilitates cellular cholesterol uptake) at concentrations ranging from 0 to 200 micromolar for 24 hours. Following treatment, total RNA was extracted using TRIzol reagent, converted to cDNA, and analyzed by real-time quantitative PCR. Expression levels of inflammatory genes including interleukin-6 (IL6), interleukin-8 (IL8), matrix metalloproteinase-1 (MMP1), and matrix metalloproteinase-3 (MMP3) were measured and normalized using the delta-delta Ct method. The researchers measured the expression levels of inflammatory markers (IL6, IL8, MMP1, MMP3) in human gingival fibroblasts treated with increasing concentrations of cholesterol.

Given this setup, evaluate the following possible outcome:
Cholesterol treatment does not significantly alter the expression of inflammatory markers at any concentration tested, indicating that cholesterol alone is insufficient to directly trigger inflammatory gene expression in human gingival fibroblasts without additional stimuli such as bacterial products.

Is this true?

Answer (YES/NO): NO